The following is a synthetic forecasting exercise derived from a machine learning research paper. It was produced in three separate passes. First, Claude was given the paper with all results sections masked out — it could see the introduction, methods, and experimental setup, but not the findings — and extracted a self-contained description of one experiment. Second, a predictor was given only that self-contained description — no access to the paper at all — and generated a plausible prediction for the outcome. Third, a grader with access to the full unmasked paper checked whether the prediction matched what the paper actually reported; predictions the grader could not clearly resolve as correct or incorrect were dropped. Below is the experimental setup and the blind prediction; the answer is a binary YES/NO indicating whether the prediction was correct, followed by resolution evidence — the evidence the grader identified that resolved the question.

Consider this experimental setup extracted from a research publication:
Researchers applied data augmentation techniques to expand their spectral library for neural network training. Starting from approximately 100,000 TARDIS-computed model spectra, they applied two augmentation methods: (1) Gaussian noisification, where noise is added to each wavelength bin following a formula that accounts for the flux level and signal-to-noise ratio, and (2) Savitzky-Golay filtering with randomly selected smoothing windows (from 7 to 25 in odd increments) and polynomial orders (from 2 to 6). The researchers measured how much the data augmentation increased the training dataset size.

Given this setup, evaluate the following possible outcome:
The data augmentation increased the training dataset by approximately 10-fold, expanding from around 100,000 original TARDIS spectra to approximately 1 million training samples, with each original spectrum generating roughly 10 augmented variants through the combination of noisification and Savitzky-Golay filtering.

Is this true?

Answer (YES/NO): NO